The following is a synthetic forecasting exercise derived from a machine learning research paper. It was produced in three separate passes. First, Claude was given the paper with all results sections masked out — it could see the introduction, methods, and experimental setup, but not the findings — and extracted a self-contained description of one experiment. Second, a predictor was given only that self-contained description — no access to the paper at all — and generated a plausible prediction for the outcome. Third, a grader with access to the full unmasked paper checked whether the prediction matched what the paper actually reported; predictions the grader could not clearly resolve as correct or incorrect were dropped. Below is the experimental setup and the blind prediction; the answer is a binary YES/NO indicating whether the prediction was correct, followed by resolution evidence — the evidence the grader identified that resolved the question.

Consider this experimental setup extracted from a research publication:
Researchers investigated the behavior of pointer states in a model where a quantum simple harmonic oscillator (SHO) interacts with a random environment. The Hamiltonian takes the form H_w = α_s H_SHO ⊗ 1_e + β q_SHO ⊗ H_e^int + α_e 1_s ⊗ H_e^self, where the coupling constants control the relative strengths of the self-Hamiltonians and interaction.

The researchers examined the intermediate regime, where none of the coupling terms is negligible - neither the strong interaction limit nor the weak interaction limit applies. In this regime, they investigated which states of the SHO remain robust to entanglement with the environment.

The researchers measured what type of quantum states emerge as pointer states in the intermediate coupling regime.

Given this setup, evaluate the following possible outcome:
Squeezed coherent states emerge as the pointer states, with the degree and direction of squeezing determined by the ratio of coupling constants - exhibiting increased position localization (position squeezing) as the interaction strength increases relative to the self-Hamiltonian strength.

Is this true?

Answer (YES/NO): NO